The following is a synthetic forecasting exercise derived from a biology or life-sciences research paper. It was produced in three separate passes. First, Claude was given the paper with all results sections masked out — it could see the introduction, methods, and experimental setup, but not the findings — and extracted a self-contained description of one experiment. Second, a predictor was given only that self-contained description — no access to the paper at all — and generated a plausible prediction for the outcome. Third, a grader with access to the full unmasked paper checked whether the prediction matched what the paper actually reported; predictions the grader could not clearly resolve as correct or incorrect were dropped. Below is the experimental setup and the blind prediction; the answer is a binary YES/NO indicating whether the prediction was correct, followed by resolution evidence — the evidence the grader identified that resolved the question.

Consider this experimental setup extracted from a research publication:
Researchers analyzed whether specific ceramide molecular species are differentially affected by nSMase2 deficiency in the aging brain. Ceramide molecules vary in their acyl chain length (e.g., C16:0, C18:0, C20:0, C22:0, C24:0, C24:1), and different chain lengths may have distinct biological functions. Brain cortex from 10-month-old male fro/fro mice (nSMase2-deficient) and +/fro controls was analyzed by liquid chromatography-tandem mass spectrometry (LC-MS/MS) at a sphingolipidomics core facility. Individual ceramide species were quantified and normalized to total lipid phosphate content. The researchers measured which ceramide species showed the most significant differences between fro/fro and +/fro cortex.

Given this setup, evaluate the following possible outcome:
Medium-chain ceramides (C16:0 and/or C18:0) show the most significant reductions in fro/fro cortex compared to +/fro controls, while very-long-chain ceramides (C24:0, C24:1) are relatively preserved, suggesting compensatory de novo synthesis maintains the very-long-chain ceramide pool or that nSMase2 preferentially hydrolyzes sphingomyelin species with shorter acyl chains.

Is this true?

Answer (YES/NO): NO